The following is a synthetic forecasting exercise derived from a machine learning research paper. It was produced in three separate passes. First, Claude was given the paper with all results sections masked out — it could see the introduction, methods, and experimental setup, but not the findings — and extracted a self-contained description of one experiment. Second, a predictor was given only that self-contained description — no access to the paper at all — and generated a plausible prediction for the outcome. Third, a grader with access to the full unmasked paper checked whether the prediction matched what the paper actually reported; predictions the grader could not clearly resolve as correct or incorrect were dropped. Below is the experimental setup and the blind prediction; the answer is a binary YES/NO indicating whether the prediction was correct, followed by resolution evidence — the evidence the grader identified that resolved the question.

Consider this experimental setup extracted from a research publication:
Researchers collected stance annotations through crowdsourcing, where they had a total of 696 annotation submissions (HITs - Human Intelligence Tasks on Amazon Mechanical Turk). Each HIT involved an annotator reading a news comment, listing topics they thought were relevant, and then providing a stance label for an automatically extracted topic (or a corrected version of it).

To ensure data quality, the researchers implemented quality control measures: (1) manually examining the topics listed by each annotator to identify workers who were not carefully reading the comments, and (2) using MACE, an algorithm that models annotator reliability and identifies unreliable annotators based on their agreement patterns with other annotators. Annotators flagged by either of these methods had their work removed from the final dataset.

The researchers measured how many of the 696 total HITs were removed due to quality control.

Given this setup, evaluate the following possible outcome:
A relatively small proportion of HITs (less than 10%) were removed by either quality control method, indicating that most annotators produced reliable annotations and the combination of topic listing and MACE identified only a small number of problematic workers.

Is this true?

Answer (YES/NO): NO